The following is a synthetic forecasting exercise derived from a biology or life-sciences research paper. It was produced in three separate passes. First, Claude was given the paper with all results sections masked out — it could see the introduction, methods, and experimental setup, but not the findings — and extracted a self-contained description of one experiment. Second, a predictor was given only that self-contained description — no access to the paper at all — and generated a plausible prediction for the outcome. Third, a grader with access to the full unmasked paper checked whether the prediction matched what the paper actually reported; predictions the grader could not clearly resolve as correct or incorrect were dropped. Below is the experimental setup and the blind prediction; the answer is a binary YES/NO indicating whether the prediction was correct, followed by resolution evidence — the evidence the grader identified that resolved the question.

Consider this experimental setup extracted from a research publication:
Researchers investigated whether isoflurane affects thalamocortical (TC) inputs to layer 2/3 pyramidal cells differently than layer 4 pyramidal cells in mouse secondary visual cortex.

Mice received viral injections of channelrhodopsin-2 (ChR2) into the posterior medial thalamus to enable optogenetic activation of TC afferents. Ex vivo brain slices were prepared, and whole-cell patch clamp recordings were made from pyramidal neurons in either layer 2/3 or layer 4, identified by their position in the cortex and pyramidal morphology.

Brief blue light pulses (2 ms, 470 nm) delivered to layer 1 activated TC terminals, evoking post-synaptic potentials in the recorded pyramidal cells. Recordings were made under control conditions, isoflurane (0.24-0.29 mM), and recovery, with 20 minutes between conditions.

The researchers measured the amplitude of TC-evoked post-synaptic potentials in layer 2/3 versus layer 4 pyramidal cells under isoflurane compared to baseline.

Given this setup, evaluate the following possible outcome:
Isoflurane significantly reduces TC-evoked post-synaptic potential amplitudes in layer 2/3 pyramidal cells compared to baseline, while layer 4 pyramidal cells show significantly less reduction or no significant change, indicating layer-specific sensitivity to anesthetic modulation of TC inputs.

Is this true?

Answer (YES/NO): NO